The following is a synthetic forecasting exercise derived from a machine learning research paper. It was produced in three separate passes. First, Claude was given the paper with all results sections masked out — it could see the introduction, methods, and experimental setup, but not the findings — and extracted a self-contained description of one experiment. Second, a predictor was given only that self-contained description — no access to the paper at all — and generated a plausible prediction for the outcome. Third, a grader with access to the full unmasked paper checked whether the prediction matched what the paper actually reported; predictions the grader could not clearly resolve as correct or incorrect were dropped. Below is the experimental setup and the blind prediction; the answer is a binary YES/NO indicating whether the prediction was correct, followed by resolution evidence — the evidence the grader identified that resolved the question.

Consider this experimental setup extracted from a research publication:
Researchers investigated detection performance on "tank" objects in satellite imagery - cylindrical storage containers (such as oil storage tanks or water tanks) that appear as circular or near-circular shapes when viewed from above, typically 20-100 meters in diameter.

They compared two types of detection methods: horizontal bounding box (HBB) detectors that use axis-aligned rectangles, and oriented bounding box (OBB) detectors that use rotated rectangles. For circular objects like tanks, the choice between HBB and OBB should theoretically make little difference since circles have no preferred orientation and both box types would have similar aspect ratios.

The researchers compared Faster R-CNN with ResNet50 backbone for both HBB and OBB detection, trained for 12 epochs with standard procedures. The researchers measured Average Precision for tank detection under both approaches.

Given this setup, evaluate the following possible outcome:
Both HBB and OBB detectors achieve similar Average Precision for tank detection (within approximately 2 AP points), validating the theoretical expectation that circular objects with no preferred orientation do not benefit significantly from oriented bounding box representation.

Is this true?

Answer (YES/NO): NO